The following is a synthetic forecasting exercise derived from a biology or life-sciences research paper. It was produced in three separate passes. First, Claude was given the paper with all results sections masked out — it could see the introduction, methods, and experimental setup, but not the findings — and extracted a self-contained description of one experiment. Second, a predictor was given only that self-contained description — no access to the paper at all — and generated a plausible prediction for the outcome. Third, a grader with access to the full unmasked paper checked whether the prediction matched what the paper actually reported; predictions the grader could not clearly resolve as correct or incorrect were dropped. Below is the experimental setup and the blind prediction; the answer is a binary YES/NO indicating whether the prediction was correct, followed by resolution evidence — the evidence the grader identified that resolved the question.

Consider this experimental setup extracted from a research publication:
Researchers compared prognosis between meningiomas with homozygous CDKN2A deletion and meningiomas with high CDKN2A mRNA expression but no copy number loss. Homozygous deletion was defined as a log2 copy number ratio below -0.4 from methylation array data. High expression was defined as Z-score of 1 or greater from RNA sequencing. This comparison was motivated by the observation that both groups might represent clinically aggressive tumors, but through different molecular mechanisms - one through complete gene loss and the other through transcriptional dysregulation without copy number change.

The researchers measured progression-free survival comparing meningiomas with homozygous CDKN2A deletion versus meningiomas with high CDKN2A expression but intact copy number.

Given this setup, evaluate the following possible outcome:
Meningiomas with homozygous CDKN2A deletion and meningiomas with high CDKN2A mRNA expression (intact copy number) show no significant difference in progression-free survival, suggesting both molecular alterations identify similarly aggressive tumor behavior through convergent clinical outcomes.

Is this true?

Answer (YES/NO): NO